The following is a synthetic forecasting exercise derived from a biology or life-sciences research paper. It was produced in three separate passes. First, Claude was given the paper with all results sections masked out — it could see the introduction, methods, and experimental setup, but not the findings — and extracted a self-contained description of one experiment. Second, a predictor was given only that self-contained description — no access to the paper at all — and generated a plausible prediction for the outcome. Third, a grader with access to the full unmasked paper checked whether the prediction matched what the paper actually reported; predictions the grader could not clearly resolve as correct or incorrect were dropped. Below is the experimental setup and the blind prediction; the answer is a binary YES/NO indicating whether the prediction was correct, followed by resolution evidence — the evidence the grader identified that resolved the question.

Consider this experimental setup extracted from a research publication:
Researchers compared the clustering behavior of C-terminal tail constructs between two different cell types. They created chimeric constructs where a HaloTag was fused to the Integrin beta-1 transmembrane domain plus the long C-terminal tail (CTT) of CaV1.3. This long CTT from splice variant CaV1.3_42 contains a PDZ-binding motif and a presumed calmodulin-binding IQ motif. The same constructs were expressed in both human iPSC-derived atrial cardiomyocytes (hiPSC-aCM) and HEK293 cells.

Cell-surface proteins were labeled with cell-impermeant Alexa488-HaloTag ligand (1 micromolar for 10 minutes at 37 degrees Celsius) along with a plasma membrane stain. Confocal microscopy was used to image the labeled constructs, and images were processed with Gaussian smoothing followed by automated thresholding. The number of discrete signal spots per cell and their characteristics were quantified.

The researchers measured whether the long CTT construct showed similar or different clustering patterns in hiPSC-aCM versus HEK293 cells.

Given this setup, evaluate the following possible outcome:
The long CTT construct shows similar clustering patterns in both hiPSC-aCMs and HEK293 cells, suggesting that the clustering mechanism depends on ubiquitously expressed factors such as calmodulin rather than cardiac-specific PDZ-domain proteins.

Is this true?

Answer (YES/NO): YES